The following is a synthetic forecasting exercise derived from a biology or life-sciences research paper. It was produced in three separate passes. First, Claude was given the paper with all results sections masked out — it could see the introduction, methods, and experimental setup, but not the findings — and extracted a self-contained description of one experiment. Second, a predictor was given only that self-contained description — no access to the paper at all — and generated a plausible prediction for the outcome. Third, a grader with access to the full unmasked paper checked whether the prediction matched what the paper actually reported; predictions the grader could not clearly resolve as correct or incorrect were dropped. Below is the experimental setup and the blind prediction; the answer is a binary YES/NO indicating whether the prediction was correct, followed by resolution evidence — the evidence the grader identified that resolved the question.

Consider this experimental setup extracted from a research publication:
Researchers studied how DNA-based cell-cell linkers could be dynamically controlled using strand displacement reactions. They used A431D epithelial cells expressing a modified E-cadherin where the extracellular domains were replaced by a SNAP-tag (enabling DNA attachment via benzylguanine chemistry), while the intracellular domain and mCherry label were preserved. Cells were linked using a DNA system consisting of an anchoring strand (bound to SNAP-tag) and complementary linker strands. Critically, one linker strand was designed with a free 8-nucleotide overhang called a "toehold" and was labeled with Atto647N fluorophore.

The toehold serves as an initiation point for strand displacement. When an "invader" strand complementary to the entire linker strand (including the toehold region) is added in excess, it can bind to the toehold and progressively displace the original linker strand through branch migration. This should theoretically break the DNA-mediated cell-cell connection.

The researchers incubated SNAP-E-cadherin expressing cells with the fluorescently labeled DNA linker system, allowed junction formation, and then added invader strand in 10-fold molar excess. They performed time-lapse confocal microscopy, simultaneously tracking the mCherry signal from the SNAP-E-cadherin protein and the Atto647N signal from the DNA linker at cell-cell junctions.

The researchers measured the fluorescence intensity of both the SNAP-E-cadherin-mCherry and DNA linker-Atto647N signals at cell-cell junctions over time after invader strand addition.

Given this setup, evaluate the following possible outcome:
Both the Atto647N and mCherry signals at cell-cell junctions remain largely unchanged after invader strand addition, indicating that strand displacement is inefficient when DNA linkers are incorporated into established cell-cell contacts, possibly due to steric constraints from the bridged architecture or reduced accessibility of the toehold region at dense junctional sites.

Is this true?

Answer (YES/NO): NO